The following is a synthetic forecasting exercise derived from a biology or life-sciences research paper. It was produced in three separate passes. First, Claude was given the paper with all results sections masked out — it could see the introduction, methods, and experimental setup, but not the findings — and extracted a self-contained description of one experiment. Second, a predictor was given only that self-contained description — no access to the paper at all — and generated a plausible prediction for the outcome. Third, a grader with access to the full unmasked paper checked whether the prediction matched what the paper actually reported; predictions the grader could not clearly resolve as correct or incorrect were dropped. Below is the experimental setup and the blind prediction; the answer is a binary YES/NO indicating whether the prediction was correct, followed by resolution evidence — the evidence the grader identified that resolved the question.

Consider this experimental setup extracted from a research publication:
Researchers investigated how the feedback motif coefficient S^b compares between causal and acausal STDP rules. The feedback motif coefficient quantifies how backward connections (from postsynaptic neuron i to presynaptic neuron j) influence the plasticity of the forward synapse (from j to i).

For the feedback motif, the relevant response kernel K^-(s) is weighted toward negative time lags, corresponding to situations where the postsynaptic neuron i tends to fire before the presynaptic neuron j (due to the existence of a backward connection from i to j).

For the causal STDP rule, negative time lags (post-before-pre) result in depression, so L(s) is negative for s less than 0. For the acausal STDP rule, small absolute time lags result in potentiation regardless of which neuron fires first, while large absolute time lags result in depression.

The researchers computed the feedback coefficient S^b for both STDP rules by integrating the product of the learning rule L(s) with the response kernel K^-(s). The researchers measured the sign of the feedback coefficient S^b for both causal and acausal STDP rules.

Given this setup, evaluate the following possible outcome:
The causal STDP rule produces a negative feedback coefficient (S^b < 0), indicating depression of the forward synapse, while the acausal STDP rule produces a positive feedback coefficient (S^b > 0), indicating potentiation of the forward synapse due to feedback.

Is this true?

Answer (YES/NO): YES